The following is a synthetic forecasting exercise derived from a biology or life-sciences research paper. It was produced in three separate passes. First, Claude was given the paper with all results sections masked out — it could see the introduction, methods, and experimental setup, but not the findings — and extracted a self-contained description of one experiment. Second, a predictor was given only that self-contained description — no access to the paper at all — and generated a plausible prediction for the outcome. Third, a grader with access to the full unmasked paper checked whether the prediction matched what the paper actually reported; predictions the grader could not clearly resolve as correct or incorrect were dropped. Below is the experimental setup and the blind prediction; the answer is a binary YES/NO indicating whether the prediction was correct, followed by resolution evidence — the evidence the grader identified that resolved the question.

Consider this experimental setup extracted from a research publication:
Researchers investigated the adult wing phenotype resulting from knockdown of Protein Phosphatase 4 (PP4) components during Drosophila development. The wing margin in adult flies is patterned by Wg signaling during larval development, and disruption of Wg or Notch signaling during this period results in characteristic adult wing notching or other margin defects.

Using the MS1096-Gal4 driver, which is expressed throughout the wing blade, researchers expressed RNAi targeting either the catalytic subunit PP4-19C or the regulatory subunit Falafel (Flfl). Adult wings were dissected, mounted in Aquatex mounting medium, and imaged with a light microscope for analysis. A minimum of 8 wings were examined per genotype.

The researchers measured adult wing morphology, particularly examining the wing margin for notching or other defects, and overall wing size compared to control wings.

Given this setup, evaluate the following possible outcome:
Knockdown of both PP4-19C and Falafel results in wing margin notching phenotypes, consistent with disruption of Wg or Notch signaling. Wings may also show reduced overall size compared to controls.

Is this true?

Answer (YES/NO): NO